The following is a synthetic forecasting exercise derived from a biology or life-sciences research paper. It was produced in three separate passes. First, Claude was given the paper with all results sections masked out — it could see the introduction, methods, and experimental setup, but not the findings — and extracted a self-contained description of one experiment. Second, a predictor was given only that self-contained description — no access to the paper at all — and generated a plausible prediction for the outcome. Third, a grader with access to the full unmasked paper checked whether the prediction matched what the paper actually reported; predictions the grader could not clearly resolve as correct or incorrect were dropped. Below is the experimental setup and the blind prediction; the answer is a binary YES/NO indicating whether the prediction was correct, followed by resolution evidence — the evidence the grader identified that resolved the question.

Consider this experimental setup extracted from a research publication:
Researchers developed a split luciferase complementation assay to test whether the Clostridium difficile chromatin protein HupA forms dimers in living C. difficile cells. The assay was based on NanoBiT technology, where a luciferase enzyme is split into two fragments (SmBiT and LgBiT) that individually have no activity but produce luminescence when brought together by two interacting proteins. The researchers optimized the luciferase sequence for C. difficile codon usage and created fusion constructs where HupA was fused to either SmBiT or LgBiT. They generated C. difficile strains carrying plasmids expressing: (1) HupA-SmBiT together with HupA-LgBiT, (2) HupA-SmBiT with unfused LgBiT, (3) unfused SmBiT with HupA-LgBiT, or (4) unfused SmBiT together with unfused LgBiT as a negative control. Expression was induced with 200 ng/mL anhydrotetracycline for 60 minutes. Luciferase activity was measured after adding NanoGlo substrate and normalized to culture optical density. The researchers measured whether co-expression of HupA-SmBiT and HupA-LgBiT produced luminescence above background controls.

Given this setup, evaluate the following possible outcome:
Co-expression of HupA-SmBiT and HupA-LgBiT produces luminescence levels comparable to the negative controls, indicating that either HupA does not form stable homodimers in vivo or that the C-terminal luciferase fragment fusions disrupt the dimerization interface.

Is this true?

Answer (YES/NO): NO